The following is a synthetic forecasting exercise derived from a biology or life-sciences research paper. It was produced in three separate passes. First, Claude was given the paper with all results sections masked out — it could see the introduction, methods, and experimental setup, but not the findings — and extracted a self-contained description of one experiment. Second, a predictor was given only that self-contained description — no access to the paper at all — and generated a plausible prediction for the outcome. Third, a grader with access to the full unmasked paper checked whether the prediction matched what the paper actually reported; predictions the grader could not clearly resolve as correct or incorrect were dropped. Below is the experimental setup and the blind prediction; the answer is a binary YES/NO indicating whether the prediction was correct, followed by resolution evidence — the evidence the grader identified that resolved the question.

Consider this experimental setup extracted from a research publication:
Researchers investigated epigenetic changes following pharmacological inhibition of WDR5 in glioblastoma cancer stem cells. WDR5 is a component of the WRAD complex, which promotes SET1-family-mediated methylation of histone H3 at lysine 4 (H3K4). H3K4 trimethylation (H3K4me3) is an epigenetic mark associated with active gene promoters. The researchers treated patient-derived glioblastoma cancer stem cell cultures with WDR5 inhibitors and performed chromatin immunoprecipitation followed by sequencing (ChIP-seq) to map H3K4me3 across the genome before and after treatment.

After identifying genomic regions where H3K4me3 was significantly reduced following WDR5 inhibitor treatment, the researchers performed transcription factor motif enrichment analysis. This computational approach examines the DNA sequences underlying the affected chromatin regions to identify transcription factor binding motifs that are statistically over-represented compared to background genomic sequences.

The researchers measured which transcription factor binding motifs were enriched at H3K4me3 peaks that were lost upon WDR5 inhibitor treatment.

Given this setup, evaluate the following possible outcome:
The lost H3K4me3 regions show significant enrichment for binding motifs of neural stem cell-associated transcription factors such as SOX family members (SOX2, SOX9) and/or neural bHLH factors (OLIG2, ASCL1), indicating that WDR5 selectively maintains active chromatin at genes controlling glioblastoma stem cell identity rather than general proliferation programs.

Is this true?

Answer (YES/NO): NO